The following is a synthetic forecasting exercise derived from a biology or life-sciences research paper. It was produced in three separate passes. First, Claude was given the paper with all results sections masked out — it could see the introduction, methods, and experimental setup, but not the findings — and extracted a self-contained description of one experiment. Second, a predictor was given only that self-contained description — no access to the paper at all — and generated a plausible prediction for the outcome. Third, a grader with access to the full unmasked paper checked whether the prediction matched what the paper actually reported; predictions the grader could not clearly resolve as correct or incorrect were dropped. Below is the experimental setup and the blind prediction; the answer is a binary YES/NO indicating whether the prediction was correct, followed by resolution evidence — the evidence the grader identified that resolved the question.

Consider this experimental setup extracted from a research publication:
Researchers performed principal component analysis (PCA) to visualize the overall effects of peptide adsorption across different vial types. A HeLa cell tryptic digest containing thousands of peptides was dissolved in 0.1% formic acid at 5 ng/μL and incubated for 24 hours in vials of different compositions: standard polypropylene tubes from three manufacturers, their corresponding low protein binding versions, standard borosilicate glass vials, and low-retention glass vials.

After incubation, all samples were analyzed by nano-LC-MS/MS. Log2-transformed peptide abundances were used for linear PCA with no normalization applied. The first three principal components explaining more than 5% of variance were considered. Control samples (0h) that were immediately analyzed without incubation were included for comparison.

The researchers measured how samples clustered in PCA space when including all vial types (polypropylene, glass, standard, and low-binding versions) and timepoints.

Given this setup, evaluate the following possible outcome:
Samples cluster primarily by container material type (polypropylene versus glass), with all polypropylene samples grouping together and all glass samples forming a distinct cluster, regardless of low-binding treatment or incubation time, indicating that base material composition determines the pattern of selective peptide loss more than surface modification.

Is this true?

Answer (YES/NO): NO